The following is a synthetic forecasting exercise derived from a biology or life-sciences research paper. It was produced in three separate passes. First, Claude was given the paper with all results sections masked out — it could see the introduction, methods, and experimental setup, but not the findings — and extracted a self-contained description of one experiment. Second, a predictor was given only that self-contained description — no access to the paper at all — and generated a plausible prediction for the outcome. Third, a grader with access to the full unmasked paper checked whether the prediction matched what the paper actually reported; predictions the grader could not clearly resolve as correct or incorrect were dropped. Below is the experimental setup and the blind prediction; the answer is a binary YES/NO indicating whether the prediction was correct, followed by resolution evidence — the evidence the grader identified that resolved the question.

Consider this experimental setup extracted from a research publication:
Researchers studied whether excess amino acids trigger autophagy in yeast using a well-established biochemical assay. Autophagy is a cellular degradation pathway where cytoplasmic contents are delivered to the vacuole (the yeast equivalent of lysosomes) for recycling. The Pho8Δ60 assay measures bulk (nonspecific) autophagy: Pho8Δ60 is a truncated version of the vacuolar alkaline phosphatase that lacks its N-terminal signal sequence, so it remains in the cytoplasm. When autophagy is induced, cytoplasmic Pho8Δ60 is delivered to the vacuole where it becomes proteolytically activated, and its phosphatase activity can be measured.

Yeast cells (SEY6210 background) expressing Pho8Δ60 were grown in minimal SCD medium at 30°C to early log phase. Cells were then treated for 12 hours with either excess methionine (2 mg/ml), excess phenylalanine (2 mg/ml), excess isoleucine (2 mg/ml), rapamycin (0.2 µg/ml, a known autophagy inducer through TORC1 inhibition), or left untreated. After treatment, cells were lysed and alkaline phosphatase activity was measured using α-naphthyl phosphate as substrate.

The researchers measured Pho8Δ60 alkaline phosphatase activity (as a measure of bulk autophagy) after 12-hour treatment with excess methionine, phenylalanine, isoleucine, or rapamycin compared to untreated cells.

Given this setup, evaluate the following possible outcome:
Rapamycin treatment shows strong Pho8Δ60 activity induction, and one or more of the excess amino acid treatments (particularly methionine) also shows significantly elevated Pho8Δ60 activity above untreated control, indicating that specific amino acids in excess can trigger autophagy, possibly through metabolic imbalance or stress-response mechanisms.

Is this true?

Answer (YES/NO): YES